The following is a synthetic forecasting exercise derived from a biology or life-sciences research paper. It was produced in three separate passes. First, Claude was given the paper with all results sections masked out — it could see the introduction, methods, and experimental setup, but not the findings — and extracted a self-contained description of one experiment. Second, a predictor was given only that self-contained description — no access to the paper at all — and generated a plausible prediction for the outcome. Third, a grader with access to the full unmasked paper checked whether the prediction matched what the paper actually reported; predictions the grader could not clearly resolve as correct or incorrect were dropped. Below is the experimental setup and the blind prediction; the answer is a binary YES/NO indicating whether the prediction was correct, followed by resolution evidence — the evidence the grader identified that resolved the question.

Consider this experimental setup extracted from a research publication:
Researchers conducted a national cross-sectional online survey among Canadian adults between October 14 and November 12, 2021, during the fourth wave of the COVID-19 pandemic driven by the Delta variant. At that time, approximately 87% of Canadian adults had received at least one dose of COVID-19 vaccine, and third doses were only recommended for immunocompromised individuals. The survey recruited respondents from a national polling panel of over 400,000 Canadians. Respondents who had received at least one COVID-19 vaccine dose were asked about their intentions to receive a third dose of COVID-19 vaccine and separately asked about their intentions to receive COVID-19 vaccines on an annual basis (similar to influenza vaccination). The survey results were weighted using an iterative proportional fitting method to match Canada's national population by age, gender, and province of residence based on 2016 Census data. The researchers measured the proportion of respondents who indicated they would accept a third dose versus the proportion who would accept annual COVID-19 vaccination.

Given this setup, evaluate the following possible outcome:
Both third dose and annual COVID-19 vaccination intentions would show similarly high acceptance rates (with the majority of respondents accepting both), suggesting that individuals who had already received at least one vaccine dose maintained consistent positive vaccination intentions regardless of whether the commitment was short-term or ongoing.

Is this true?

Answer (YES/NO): NO